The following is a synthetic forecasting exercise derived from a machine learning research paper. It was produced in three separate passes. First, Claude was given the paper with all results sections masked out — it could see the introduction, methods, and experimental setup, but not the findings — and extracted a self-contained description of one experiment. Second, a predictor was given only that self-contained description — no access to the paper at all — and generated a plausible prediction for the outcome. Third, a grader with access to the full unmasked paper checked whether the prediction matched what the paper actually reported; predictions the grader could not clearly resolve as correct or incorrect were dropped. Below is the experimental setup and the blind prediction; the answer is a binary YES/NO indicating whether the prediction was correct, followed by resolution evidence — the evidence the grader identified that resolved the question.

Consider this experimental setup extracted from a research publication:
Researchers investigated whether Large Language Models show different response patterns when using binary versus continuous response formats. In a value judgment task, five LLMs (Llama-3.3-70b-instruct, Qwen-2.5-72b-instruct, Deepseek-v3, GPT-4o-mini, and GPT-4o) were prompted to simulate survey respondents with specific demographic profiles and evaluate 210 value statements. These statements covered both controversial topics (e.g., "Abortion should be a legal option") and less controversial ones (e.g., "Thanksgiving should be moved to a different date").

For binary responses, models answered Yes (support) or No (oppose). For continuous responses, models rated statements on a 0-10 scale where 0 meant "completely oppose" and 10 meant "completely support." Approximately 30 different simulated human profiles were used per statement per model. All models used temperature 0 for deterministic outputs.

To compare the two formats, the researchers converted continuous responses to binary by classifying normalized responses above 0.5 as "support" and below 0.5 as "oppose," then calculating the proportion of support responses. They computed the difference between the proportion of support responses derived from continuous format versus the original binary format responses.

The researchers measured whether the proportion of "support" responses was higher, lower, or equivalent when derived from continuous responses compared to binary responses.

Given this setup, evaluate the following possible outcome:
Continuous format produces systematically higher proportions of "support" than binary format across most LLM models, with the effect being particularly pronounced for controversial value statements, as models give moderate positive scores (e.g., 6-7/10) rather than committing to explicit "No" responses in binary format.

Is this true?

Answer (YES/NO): NO